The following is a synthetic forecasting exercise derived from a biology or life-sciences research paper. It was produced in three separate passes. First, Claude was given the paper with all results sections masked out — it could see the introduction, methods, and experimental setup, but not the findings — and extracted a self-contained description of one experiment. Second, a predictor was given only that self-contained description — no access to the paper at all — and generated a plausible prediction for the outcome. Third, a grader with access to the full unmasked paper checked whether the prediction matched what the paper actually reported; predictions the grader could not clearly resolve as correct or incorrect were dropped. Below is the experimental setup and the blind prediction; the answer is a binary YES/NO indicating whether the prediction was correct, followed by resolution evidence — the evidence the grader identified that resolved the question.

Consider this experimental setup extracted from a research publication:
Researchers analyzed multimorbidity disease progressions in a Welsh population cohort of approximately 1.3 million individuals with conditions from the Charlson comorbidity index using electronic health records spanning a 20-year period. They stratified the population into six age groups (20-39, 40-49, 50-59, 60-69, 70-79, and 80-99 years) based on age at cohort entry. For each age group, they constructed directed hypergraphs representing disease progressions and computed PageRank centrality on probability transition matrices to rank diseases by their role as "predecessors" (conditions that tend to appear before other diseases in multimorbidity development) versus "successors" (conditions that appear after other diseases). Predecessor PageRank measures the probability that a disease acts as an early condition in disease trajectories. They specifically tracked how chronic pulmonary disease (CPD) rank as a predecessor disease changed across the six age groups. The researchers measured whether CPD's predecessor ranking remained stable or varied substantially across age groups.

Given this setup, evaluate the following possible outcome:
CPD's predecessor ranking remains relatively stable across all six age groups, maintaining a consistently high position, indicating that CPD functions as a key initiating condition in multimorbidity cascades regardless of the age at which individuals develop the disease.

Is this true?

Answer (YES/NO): YES